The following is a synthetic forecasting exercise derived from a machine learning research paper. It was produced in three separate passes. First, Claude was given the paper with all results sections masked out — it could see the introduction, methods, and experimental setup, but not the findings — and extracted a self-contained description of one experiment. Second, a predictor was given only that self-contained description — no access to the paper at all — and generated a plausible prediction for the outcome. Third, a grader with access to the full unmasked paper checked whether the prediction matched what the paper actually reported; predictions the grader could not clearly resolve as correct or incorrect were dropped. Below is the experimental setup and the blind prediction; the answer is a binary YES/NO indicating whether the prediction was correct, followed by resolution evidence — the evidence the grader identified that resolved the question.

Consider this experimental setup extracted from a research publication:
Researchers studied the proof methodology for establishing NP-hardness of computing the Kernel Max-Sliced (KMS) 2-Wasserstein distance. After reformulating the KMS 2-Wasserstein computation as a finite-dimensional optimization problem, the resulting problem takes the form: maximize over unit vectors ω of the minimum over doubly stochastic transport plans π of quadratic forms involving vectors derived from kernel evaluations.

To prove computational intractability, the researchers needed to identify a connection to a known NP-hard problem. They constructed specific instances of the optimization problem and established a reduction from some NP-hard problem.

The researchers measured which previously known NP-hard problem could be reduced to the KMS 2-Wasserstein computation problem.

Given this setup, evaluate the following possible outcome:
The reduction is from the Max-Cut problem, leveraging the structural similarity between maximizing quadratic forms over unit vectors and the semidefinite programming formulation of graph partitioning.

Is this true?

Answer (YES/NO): NO